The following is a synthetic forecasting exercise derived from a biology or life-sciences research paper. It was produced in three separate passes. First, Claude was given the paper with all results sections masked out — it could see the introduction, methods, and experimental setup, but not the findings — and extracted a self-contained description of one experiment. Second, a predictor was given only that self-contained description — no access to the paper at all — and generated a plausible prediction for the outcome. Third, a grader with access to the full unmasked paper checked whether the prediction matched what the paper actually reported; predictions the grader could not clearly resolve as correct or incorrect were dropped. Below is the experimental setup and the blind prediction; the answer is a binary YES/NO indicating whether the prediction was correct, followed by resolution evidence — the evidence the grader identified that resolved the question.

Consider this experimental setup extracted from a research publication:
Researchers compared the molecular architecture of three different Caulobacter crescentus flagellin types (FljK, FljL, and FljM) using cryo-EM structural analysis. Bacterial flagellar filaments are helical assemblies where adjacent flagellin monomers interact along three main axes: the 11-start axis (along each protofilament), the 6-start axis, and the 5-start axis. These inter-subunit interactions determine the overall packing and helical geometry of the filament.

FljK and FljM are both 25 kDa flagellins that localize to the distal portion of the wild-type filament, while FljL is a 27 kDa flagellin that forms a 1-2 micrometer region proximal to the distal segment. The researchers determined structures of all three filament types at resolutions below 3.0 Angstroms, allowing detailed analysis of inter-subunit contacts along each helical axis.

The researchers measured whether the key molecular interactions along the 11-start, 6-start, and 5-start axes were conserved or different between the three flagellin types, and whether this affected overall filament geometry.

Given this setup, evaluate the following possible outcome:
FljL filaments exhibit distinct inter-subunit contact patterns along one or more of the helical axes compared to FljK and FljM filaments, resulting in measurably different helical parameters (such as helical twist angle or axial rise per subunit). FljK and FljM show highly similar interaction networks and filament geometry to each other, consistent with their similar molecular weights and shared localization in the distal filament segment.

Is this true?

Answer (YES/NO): NO